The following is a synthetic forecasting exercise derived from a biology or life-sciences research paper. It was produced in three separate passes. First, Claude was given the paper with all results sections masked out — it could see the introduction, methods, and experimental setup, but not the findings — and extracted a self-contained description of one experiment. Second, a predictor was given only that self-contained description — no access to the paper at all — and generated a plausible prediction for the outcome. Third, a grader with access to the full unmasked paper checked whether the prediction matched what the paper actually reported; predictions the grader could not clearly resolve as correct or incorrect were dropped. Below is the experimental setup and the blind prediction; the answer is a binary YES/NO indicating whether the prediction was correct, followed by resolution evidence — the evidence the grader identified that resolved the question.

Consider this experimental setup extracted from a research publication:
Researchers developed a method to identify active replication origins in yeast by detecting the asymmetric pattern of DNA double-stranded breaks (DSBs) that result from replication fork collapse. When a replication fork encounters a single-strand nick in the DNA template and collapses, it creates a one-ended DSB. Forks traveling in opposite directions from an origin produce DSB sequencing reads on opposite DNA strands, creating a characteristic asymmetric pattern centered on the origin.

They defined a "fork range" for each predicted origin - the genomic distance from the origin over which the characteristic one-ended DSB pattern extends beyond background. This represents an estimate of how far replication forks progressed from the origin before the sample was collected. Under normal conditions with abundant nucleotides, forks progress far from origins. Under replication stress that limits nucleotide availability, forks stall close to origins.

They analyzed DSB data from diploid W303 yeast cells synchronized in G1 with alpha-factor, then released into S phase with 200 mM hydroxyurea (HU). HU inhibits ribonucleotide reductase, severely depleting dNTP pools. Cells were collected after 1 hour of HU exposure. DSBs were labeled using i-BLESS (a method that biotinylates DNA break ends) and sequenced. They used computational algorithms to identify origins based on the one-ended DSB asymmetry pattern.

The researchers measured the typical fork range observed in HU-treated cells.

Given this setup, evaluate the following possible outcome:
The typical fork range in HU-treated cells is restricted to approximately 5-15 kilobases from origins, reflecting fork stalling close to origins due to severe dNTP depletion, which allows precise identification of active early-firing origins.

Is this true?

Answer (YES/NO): YES